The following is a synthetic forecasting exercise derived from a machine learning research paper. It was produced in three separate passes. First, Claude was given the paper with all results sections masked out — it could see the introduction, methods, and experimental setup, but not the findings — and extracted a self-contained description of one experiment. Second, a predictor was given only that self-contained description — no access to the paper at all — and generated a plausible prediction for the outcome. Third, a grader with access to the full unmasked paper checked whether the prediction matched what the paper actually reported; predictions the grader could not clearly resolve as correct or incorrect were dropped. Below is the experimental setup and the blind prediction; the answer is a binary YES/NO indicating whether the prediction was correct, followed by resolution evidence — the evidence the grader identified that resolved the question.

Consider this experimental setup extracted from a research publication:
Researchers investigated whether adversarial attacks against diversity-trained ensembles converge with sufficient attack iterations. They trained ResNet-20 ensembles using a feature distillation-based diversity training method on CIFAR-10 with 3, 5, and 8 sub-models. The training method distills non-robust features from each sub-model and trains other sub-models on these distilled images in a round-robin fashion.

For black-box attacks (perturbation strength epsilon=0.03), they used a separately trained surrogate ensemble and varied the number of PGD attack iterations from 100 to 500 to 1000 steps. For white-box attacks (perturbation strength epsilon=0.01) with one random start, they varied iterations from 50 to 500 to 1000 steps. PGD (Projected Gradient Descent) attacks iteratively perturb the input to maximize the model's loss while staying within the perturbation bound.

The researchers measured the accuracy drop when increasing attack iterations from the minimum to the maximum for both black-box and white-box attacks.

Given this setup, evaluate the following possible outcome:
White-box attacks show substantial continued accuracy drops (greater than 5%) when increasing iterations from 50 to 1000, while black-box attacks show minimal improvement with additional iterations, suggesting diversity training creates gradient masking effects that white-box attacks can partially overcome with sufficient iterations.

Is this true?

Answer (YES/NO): NO